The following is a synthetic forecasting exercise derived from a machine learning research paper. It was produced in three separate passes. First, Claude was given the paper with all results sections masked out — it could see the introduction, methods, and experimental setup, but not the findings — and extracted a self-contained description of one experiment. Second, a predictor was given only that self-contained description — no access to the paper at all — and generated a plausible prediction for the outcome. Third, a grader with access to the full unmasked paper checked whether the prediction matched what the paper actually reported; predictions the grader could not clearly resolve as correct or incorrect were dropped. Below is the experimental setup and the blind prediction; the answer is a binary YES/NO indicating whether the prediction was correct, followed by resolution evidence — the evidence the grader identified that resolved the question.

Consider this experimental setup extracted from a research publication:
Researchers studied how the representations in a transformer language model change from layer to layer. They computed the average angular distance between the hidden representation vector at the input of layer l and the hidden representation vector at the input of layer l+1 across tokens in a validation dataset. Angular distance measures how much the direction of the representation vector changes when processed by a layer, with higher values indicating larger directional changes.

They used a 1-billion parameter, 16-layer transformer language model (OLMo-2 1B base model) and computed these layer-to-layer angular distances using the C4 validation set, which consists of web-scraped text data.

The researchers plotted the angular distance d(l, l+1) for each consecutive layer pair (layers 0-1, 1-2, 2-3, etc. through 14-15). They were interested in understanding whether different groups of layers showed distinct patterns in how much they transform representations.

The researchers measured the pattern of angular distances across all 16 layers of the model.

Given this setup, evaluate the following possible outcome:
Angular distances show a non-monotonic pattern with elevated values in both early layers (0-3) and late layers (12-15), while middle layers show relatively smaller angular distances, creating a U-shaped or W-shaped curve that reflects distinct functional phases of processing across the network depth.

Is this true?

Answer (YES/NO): YES